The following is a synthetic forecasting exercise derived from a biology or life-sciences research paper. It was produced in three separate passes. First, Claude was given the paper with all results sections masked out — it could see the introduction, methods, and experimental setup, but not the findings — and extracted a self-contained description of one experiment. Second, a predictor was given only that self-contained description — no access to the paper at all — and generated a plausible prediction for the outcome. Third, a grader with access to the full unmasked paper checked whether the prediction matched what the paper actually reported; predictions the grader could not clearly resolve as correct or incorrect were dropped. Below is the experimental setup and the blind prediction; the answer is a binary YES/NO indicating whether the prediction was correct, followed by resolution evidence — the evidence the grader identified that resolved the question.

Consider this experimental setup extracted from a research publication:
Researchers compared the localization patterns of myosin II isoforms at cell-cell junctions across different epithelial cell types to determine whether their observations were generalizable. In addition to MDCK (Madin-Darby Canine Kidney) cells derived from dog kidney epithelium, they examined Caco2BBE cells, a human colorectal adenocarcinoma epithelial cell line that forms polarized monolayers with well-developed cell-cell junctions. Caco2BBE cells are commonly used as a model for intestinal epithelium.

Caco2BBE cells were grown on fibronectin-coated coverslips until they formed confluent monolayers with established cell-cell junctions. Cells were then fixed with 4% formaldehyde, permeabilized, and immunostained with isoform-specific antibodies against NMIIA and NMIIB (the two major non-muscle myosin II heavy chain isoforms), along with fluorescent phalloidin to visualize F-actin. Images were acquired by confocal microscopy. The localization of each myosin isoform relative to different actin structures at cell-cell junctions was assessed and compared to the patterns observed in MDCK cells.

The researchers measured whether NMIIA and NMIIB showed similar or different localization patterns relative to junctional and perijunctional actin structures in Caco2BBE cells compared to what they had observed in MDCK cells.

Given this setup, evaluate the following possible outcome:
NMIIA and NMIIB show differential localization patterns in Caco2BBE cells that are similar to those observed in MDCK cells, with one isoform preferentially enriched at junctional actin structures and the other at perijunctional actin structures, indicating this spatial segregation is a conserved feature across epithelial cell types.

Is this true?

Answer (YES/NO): YES